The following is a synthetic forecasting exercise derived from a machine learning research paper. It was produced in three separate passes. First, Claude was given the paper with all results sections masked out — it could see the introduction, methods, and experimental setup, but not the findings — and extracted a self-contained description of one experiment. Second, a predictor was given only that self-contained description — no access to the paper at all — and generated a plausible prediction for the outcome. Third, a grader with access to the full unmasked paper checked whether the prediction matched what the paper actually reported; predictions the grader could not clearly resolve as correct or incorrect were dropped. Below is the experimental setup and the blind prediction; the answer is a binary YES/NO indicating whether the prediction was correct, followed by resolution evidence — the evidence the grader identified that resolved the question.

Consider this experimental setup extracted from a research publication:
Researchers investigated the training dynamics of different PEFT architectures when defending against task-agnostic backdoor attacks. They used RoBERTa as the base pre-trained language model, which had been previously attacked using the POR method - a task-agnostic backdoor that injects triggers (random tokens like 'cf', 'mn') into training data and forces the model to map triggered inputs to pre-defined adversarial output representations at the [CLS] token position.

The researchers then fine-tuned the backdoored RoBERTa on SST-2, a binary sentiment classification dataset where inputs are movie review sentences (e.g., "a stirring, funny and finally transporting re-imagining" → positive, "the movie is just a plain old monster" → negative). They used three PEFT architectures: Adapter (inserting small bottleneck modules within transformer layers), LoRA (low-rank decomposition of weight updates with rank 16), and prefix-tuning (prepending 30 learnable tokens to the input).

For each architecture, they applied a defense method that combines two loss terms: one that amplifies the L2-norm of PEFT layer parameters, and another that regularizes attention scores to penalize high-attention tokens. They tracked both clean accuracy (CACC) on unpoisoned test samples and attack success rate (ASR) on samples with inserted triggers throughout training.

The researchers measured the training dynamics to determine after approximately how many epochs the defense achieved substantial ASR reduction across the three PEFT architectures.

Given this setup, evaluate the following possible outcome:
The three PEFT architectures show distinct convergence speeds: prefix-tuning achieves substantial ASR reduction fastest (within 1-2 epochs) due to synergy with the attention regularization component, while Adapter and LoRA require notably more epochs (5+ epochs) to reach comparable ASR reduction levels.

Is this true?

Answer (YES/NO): NO